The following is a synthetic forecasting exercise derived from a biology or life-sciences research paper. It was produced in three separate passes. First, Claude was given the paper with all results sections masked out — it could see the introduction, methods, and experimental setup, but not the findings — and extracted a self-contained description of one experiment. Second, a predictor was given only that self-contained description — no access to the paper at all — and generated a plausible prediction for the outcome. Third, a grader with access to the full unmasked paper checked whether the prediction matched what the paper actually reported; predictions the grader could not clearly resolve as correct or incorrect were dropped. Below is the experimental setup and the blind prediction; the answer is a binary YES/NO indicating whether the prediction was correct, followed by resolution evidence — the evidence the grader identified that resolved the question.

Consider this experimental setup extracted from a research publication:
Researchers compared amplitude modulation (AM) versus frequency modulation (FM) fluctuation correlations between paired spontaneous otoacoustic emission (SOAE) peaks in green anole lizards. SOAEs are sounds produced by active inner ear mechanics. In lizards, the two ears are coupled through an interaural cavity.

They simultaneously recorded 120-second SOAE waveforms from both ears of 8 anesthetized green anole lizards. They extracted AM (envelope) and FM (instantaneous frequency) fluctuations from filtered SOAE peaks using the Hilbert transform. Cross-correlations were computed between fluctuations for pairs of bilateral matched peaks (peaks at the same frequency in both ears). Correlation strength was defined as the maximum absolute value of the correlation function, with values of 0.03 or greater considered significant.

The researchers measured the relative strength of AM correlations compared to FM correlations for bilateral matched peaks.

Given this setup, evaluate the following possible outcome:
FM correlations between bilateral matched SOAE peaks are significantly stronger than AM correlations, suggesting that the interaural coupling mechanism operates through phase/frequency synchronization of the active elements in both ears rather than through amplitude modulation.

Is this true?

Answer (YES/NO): NO